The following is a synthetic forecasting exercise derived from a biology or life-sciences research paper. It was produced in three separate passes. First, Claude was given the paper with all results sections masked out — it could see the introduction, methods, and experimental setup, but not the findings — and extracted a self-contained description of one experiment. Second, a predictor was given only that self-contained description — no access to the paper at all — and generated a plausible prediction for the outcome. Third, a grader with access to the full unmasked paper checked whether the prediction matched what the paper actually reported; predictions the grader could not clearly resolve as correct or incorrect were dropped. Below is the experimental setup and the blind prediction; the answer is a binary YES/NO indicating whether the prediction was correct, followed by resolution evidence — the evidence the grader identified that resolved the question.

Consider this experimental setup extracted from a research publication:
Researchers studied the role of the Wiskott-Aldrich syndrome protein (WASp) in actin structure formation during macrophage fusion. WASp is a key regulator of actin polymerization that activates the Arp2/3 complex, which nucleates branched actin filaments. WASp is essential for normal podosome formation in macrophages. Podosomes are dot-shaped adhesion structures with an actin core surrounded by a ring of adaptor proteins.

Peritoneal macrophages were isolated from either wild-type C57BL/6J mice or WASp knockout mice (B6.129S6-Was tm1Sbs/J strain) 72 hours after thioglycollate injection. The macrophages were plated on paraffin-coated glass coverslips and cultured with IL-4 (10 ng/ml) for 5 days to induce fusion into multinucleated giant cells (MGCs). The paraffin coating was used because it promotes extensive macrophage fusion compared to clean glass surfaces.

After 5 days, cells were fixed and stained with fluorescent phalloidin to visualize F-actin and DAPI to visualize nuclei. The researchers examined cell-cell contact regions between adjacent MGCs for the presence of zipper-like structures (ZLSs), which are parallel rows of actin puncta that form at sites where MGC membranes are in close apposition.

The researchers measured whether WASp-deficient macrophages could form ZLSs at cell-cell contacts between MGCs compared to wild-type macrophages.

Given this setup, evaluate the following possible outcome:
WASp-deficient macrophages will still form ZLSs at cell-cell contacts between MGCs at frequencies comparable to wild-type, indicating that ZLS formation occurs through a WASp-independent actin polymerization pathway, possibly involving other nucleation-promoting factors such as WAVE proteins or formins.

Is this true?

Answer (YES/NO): NO